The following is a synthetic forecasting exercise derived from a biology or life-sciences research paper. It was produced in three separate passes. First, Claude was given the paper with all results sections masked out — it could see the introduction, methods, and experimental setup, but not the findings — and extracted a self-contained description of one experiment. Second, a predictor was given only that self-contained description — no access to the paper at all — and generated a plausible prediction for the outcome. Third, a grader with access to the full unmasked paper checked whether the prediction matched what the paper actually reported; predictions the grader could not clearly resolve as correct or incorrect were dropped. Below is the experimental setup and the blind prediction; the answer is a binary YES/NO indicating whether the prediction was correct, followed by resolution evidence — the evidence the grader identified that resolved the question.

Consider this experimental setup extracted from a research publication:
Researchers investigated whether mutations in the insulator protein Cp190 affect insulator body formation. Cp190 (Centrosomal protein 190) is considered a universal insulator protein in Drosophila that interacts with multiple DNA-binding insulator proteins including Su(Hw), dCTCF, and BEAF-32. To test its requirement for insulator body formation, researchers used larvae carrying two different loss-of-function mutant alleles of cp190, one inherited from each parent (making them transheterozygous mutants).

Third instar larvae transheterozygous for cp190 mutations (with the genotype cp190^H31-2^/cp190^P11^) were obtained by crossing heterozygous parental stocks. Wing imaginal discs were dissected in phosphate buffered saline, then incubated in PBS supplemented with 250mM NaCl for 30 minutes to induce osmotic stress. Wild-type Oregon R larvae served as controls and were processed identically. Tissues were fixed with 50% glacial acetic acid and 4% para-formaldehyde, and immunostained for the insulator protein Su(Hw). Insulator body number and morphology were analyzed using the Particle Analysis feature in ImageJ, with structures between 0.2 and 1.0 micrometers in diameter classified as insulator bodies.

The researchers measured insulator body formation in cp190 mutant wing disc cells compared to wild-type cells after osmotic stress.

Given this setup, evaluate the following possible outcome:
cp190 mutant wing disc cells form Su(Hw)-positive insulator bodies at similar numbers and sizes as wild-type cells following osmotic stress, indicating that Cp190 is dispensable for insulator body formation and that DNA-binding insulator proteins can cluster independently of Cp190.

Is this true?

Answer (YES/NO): NO